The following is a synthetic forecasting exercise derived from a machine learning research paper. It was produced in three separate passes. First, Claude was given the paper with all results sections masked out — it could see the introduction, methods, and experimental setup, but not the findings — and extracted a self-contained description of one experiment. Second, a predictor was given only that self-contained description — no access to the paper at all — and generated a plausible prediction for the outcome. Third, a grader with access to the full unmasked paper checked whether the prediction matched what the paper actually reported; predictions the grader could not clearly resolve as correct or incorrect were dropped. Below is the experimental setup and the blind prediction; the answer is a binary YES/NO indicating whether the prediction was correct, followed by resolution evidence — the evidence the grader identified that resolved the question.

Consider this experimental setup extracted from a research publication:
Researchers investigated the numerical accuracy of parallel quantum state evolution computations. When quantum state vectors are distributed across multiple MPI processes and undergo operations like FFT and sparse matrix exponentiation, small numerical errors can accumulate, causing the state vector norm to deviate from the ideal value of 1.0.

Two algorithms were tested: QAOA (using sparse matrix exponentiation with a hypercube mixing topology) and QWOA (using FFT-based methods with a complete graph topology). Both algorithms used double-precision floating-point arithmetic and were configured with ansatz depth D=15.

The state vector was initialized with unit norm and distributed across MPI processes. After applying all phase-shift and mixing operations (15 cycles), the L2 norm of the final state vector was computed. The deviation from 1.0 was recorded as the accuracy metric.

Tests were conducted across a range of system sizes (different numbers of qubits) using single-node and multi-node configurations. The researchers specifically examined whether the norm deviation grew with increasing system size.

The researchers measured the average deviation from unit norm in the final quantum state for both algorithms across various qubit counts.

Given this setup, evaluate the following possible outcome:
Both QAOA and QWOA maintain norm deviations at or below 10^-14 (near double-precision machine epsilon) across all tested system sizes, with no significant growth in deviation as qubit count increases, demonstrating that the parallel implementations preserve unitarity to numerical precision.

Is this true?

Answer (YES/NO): NO